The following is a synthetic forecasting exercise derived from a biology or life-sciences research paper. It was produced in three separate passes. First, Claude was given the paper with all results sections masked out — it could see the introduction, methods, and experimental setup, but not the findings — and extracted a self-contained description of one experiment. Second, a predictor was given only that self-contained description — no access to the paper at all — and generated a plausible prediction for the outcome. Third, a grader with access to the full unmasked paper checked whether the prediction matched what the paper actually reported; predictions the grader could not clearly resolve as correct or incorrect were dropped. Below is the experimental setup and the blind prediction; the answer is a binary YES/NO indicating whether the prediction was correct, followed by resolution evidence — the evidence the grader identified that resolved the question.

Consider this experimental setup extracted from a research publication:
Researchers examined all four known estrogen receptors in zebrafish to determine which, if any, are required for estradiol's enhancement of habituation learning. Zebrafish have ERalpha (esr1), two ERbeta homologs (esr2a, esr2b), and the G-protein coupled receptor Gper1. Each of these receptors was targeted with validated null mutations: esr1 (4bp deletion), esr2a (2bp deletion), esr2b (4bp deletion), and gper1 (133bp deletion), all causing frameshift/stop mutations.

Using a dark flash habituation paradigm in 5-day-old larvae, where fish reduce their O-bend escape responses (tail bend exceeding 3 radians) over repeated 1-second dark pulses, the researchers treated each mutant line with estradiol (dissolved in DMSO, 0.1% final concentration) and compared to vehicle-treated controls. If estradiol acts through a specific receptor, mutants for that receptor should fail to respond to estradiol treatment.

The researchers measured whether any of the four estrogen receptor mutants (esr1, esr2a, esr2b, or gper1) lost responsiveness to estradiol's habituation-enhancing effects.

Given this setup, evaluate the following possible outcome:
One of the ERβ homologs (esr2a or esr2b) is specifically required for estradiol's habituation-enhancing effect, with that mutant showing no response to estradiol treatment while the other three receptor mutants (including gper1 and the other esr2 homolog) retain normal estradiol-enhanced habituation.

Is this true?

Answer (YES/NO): NO